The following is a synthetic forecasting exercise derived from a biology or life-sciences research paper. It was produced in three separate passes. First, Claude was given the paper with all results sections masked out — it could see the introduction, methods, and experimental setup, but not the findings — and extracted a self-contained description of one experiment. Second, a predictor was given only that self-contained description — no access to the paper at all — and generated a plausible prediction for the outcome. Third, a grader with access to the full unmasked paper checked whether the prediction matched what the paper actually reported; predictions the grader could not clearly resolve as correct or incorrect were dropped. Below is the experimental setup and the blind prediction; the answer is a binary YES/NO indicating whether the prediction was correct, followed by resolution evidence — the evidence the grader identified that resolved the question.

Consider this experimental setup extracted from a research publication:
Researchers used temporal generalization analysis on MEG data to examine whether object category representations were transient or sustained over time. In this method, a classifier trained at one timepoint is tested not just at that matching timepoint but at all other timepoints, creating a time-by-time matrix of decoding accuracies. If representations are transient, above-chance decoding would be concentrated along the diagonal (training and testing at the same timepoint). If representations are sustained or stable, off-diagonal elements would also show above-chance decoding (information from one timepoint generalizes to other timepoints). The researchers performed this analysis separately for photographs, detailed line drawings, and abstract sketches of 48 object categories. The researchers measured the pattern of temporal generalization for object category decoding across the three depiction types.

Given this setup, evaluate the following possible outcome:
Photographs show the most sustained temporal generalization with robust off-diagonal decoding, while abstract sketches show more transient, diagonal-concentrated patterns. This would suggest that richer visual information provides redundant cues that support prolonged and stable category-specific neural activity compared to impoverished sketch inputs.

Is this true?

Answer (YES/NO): NO